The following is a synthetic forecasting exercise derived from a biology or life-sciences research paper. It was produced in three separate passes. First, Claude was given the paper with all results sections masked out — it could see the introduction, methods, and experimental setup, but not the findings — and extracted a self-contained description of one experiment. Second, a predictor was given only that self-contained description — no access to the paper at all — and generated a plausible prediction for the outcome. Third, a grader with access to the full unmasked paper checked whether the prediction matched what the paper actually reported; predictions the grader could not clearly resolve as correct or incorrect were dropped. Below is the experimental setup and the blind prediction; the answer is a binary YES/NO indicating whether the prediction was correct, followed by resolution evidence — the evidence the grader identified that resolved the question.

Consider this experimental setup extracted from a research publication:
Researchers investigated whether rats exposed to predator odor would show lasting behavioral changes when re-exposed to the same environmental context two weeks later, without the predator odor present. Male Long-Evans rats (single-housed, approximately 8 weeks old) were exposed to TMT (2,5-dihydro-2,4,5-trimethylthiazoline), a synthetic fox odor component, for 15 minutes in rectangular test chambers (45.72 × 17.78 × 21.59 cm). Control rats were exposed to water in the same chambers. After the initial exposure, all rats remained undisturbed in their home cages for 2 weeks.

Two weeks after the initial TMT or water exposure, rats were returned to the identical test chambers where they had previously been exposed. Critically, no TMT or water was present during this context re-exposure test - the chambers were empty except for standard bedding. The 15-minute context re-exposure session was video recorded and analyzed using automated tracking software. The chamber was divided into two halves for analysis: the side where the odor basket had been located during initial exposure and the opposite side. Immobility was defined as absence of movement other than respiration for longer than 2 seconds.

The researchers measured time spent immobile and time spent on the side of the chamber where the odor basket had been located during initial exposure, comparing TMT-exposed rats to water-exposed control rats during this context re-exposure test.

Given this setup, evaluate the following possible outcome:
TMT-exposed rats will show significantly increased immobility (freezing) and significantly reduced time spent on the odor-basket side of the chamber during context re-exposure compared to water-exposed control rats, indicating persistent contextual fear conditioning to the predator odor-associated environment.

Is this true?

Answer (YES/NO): NO